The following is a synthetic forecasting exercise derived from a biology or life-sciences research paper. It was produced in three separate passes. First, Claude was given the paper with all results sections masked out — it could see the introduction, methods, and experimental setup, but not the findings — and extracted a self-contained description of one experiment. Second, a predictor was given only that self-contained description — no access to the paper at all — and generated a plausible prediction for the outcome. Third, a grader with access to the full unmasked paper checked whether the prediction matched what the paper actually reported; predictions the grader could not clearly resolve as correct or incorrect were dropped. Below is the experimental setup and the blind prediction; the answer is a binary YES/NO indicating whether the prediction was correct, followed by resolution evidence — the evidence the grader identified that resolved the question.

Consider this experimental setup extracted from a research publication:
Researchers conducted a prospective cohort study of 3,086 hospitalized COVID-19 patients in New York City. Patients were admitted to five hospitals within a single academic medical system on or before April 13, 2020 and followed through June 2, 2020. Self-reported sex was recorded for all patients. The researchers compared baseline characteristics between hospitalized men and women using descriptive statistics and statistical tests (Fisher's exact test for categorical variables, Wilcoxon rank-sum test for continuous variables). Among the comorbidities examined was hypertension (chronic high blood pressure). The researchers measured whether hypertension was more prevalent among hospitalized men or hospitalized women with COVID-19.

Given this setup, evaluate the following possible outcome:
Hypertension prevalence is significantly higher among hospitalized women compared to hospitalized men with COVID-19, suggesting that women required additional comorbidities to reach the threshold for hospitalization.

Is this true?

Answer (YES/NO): YES